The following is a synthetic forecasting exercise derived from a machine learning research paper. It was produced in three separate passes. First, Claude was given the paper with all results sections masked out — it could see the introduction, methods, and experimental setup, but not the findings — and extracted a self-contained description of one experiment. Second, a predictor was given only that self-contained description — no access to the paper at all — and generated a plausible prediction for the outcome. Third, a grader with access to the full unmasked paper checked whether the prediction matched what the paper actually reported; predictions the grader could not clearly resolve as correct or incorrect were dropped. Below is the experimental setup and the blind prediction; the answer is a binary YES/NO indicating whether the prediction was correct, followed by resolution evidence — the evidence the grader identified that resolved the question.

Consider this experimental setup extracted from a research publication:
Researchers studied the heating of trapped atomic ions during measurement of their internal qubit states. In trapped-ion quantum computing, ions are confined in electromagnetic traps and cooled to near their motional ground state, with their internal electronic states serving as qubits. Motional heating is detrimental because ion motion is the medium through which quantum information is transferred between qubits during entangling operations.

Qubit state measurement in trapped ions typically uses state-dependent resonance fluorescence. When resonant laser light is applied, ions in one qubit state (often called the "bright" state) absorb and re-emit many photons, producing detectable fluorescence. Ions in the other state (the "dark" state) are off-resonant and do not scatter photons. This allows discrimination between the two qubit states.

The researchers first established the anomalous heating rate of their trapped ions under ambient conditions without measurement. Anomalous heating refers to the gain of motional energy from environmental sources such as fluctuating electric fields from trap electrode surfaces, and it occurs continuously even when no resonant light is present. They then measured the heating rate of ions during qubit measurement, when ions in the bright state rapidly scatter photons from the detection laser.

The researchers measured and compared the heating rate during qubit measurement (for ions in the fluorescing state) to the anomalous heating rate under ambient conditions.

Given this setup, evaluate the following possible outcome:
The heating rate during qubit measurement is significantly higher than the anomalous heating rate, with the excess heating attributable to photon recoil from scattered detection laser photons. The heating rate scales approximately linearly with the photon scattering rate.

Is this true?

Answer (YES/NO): YES